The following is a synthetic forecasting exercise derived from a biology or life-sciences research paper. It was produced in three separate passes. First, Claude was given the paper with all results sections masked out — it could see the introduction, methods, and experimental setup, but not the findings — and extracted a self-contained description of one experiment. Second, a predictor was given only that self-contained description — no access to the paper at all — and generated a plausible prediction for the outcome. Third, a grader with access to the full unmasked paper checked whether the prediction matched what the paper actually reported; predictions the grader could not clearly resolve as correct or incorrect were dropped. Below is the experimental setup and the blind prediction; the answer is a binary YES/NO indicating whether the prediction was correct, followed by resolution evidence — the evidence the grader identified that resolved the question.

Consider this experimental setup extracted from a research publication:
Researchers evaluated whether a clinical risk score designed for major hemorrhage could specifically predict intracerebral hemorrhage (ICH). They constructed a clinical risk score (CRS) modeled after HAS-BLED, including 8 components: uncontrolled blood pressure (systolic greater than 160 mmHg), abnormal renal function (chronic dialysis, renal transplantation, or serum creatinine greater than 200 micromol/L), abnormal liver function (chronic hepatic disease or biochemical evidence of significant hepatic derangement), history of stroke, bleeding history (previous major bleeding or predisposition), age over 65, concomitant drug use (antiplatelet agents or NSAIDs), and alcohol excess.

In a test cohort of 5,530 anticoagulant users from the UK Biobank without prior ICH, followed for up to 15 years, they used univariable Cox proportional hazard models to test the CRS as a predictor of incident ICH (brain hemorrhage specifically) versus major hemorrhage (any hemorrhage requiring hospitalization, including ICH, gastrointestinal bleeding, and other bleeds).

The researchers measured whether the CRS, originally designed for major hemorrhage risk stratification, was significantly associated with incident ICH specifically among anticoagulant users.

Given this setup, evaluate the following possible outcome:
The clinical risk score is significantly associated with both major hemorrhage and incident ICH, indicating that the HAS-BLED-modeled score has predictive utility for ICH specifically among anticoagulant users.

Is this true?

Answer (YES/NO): YES